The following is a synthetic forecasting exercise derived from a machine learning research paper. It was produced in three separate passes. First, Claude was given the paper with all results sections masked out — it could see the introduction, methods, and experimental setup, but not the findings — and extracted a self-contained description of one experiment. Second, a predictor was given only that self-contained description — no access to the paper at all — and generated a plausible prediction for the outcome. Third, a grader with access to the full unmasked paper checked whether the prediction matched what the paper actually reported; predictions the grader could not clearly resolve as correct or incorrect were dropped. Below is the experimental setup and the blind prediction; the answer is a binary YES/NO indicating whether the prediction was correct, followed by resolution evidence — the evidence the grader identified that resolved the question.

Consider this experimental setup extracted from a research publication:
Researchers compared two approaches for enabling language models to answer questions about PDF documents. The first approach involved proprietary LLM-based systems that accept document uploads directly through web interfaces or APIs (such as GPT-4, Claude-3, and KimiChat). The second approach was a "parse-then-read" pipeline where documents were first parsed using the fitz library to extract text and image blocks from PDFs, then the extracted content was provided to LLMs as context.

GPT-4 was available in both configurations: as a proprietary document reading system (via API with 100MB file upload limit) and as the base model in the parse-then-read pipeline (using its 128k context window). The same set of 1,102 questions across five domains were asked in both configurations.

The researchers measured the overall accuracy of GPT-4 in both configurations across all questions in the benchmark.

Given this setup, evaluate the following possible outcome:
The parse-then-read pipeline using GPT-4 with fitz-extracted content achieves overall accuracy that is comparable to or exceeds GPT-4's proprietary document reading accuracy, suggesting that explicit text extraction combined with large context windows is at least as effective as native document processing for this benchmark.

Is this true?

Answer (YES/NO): NO